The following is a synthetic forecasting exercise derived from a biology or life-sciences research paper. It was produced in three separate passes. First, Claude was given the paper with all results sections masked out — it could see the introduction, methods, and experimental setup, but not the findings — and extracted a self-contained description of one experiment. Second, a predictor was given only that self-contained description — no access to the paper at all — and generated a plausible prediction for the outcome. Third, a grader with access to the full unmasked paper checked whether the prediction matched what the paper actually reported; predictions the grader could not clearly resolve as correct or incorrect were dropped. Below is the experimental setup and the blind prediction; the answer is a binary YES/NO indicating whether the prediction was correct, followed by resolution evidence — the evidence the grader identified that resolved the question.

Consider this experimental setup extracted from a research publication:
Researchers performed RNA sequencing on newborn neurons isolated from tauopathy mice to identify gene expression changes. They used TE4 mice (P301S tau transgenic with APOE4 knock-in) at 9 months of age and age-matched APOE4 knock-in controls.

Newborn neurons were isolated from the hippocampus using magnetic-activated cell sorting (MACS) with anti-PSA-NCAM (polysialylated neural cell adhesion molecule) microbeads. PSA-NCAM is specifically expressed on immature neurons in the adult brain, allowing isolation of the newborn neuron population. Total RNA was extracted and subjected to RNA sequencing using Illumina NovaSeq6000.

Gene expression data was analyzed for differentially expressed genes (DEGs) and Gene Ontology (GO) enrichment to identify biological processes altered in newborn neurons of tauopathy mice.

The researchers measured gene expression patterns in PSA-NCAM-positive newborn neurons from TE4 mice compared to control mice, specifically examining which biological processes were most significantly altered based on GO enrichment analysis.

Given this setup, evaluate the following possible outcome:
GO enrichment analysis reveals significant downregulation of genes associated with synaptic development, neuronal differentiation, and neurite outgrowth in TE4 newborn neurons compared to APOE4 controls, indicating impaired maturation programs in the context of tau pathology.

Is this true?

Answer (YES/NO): NO